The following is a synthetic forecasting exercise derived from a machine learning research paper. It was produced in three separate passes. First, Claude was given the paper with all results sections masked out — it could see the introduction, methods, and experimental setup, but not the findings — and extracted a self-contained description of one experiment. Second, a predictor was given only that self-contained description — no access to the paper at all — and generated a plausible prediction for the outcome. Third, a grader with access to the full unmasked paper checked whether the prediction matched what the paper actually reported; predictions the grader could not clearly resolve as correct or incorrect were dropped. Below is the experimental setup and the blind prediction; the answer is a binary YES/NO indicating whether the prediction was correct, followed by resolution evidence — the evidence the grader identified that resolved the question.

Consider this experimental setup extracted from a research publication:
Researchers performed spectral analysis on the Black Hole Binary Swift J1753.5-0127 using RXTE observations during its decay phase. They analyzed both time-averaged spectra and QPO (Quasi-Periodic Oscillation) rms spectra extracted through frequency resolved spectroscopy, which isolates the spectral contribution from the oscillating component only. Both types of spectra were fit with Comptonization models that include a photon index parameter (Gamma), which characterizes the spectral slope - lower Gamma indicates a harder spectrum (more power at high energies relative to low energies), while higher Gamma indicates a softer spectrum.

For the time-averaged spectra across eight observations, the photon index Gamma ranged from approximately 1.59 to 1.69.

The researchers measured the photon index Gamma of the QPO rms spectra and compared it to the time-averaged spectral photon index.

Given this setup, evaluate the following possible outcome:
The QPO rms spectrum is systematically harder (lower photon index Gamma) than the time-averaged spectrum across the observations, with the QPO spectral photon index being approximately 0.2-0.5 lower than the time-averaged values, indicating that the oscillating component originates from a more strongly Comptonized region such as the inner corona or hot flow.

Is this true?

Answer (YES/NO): NO